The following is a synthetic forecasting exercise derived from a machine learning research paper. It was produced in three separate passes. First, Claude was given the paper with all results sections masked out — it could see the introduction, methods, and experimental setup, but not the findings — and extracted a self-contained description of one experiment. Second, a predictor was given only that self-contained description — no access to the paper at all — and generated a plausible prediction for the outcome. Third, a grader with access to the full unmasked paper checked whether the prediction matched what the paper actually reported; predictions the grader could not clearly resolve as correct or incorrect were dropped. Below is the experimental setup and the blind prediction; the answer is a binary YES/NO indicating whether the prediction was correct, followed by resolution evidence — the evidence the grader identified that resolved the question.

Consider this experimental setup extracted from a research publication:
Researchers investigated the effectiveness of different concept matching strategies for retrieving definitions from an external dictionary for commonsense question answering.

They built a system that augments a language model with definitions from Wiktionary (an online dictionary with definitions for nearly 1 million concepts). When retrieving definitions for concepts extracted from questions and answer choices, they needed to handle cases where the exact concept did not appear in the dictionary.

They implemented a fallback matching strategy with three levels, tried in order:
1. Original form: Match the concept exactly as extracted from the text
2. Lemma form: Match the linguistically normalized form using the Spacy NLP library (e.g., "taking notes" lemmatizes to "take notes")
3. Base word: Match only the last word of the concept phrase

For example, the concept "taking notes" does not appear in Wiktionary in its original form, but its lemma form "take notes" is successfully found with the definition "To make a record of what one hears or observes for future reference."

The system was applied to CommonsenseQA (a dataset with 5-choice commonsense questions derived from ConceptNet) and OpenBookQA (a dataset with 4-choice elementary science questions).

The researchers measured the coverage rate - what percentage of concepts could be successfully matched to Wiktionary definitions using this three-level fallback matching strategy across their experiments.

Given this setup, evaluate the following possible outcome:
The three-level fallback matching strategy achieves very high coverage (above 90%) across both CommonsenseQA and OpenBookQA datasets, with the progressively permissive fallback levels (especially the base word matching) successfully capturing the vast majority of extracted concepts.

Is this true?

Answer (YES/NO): YES